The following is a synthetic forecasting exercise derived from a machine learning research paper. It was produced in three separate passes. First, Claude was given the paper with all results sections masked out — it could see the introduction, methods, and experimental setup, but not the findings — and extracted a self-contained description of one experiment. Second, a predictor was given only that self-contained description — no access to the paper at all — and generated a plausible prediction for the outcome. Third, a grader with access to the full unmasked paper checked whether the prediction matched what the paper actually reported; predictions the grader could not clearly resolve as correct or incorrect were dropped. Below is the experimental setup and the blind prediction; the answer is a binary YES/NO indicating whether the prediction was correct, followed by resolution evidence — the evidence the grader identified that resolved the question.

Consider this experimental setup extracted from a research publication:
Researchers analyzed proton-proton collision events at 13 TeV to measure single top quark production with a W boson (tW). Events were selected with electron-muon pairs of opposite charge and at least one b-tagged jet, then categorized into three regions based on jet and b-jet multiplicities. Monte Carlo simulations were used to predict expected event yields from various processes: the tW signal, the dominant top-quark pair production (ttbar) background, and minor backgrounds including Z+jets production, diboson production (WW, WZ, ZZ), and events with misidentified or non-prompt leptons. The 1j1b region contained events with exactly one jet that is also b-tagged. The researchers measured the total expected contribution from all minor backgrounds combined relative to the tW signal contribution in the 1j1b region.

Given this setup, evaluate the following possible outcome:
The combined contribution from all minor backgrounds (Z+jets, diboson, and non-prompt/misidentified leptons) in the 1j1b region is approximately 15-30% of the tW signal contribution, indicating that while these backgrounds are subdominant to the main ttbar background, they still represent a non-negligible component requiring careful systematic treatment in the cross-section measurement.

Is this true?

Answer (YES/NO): NO